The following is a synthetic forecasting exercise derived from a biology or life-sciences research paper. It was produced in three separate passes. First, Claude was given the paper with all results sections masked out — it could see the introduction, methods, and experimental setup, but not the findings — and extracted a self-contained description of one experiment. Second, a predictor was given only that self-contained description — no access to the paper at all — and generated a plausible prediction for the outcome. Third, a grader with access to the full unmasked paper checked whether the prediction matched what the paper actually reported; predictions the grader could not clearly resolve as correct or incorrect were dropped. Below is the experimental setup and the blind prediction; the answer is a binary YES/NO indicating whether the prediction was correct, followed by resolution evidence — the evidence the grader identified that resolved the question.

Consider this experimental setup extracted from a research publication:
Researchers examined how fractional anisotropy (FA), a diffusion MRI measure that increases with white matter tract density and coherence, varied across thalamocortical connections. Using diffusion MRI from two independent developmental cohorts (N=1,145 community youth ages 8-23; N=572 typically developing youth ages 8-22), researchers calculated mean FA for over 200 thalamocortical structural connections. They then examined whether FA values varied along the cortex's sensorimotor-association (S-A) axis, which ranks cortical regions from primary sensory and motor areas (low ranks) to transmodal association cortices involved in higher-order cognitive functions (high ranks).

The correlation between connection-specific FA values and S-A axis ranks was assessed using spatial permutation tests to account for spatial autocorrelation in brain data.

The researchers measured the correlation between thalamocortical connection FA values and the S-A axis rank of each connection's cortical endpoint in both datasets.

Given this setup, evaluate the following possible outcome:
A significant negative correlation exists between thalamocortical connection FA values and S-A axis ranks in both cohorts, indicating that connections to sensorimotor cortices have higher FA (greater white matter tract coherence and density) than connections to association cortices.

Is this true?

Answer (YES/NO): NO